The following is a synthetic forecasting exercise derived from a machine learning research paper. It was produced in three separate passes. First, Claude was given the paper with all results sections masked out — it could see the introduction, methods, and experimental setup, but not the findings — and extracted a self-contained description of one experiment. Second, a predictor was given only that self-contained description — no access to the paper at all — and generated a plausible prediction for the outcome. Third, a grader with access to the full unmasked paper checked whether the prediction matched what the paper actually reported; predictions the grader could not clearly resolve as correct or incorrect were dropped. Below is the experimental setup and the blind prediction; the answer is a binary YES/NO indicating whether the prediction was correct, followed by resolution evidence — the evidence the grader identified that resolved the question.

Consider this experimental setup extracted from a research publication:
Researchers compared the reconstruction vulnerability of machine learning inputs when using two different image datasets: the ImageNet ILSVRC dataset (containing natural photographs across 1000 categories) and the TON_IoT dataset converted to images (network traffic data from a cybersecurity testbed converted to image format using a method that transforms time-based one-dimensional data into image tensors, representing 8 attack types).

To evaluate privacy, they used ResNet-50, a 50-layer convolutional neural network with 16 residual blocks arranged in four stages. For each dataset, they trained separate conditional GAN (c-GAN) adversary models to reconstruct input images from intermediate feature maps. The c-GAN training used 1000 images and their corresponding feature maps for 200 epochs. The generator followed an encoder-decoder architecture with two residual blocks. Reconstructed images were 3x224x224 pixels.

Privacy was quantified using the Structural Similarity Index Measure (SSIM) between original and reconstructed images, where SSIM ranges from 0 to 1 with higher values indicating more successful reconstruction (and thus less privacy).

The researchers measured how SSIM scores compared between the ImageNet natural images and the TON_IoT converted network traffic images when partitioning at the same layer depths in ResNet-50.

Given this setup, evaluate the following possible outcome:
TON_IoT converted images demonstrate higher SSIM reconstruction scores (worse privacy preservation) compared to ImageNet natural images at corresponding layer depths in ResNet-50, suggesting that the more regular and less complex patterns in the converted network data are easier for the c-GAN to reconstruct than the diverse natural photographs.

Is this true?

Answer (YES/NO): NO